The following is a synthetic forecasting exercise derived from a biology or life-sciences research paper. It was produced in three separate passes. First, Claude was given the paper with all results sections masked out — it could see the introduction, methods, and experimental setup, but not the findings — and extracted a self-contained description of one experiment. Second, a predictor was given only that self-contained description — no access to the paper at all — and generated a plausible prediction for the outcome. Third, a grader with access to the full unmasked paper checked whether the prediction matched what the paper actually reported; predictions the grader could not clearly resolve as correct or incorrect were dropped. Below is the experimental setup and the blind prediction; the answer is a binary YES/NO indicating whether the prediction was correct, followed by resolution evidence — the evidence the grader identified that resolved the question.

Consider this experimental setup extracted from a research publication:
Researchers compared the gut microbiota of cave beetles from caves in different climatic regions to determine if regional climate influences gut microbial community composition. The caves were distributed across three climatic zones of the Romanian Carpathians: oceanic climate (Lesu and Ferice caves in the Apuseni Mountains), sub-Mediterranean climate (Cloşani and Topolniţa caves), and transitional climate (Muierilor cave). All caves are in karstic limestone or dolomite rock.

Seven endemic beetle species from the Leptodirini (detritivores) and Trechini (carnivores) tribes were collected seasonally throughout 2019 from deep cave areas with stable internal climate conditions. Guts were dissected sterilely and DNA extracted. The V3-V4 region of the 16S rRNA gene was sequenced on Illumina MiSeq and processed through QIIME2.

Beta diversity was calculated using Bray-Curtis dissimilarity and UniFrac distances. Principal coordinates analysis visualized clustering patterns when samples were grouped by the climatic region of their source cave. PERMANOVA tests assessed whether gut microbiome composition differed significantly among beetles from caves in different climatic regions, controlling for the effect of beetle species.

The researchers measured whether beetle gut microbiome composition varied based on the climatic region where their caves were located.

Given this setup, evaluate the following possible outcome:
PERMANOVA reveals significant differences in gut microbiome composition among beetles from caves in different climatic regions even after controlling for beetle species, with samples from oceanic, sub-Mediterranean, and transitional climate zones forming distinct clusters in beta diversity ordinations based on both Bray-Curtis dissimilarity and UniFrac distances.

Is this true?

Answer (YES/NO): NO